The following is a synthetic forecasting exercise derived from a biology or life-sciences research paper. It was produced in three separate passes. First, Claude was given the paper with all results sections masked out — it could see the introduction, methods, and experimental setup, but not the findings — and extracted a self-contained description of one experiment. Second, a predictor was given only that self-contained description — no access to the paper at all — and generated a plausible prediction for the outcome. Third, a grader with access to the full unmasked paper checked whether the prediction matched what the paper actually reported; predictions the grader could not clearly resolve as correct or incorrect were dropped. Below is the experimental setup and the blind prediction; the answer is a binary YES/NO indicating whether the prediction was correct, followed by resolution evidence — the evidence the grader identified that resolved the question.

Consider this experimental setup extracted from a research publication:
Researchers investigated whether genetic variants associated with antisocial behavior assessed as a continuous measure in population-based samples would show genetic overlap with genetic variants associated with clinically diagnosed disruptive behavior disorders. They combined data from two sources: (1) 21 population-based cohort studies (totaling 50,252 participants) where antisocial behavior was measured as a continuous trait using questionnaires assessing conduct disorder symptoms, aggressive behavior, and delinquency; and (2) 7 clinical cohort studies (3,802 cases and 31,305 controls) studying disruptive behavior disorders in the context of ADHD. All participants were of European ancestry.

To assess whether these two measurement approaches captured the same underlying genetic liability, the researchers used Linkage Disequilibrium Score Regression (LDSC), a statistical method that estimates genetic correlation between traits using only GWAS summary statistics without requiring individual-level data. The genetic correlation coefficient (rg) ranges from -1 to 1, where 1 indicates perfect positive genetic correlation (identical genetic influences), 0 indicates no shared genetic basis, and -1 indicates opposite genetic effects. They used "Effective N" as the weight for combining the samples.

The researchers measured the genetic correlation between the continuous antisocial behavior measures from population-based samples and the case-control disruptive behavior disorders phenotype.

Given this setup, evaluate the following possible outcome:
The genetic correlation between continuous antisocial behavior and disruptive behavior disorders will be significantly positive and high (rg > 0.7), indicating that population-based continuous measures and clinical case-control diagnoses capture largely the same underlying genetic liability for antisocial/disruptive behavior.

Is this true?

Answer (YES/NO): YES